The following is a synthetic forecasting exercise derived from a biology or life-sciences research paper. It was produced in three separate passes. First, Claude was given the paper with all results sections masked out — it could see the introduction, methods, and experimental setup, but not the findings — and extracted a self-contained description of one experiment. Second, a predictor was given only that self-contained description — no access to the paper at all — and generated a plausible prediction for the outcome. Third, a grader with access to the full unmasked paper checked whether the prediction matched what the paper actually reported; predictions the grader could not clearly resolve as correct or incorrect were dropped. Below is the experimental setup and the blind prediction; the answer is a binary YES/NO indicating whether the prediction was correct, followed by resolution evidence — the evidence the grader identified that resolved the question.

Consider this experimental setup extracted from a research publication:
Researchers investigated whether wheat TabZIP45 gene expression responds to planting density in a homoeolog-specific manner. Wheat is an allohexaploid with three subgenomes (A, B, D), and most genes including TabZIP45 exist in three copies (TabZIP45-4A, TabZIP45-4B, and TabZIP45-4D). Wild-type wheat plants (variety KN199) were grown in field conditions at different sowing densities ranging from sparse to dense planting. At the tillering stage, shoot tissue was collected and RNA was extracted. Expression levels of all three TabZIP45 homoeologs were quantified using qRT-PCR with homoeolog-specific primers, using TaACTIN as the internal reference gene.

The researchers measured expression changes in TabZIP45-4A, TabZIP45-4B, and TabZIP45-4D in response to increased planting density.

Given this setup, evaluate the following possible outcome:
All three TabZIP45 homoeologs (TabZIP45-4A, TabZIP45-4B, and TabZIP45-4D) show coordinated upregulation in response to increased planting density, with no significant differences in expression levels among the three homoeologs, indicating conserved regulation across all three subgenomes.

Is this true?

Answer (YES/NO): NO